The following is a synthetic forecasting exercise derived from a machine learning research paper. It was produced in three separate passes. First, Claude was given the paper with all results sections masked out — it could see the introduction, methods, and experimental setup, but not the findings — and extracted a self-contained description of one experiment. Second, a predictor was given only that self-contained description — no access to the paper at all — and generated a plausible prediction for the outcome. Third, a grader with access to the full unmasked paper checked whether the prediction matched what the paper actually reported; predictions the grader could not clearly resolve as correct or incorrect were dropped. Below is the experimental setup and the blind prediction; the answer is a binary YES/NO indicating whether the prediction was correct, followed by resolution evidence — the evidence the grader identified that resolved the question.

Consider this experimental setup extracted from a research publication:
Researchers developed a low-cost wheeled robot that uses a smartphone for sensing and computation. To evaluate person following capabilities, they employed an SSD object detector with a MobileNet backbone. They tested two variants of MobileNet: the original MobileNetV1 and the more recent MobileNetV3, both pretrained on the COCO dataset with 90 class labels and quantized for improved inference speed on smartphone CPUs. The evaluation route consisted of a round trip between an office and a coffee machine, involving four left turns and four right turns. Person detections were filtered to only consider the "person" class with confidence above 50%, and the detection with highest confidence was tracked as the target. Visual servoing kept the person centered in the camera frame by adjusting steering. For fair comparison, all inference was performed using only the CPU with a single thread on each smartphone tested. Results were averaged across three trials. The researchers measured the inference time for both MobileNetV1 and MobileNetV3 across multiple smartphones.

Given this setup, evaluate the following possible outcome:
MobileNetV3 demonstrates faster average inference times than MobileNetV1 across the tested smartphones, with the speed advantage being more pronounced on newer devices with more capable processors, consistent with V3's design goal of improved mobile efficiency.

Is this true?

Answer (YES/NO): NO